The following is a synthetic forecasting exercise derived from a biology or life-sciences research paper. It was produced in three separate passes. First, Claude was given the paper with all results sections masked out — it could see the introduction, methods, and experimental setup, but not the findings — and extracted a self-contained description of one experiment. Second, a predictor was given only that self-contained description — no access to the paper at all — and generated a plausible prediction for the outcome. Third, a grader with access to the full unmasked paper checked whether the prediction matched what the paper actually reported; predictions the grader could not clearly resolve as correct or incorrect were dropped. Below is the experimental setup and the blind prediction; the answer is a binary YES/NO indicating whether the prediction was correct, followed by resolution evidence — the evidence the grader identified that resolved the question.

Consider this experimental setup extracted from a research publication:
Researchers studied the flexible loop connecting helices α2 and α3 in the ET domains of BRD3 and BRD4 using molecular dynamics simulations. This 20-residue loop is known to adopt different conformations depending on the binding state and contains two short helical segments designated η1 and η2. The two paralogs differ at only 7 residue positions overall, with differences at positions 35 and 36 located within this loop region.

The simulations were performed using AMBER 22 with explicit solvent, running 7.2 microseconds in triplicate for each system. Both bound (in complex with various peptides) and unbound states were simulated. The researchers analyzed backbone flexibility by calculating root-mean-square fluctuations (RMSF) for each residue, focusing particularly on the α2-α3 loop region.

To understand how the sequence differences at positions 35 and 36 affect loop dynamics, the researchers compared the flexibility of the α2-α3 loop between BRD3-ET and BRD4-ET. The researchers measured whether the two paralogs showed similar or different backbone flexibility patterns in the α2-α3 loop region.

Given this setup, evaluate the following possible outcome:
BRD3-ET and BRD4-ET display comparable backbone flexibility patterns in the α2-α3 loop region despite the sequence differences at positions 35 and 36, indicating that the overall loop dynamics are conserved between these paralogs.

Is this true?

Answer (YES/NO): NO